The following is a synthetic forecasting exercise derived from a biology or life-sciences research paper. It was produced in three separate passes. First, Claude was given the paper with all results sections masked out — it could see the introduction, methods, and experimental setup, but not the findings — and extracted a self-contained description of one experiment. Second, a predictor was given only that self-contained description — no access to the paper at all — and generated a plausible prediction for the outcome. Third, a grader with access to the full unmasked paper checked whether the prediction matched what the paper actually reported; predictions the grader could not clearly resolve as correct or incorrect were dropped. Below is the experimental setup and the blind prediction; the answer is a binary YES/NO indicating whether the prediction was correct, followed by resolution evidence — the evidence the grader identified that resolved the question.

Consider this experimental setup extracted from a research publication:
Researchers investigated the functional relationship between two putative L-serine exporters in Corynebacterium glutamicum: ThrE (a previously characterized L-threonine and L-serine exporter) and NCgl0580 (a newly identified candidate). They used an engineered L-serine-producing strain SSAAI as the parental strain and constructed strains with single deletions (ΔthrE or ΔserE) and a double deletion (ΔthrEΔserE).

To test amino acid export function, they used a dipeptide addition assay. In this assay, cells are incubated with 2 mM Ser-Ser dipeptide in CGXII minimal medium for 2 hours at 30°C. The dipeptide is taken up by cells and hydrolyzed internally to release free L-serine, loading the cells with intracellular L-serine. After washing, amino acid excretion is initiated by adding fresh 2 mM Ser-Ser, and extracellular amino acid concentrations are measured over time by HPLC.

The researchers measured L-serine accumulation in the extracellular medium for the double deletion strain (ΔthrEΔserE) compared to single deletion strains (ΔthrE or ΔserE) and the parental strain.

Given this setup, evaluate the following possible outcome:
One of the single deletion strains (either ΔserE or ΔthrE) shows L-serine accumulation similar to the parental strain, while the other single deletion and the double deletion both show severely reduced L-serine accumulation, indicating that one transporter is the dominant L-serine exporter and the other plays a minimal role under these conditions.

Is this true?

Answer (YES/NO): YES